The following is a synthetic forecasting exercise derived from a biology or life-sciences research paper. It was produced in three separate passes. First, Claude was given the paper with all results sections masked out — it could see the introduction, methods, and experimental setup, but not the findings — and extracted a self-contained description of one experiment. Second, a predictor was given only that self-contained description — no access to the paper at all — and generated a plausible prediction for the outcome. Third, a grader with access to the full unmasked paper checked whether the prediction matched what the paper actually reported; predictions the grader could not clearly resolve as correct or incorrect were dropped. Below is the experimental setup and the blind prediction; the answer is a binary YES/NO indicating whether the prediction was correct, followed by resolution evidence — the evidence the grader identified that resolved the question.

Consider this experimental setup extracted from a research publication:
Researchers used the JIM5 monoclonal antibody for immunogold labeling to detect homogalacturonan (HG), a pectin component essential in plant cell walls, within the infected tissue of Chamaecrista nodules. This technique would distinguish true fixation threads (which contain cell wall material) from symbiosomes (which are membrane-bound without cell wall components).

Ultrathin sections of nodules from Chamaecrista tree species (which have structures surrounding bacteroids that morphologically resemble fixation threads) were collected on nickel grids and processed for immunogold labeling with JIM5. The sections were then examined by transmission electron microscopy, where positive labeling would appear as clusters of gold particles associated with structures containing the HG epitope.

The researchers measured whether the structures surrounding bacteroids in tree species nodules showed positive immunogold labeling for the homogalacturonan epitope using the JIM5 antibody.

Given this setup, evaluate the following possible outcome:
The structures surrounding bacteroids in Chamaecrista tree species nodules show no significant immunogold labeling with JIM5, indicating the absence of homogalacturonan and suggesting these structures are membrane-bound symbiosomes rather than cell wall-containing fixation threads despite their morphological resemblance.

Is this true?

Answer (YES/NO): NO